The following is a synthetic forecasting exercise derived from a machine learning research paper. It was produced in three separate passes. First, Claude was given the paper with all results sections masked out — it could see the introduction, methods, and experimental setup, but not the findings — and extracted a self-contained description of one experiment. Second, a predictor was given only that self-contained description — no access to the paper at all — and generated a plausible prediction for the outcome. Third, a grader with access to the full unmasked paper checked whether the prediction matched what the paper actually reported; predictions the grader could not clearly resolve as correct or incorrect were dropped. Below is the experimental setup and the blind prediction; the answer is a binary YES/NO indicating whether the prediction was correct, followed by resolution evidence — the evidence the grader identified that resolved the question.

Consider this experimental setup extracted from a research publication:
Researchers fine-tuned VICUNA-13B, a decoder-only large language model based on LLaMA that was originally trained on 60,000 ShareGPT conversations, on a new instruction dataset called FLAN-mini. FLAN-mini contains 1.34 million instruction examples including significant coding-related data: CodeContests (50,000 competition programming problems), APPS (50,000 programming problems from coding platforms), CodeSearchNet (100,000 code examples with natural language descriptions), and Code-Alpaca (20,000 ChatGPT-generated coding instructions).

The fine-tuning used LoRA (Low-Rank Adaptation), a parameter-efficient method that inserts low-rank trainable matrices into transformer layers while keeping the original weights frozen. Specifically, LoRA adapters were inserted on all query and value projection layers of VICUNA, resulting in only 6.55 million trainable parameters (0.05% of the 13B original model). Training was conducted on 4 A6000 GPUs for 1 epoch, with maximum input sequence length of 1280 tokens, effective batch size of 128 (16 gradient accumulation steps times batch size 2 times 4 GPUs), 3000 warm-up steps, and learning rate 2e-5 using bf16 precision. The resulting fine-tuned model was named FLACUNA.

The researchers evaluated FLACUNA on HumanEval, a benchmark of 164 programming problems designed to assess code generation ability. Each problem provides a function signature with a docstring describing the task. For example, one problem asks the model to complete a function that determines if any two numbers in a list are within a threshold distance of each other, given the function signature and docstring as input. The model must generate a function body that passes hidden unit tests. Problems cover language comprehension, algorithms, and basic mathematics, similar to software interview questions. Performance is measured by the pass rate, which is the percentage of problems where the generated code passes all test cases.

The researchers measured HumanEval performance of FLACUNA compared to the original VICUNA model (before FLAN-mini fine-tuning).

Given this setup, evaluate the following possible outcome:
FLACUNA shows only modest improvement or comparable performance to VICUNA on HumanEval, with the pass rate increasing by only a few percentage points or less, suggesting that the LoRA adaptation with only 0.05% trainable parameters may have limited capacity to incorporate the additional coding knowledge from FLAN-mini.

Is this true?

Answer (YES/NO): NO